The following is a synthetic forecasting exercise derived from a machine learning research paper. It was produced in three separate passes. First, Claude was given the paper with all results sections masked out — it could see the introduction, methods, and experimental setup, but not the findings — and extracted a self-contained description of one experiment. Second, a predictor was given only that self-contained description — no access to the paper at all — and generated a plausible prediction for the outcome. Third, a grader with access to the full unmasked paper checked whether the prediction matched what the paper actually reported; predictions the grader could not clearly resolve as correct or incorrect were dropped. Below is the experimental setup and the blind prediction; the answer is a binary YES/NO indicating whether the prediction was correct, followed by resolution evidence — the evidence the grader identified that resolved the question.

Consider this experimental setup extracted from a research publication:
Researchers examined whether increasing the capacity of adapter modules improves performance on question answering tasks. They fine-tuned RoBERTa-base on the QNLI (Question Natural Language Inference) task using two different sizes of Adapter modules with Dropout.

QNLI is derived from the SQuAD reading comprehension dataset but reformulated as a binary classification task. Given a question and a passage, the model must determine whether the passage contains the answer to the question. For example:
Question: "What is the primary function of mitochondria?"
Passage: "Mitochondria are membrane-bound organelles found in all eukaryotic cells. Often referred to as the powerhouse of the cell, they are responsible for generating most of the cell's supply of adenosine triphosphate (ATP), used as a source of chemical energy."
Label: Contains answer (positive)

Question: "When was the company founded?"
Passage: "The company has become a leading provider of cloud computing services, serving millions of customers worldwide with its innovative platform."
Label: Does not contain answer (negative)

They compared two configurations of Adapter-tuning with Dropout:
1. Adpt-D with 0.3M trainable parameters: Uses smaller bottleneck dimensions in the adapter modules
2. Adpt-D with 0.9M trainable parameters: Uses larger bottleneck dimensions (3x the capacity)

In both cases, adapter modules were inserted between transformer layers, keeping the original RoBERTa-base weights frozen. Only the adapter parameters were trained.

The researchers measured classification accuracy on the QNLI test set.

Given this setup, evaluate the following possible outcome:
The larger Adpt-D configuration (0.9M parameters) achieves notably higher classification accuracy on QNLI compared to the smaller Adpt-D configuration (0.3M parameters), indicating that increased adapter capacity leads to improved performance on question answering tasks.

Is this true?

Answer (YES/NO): NO